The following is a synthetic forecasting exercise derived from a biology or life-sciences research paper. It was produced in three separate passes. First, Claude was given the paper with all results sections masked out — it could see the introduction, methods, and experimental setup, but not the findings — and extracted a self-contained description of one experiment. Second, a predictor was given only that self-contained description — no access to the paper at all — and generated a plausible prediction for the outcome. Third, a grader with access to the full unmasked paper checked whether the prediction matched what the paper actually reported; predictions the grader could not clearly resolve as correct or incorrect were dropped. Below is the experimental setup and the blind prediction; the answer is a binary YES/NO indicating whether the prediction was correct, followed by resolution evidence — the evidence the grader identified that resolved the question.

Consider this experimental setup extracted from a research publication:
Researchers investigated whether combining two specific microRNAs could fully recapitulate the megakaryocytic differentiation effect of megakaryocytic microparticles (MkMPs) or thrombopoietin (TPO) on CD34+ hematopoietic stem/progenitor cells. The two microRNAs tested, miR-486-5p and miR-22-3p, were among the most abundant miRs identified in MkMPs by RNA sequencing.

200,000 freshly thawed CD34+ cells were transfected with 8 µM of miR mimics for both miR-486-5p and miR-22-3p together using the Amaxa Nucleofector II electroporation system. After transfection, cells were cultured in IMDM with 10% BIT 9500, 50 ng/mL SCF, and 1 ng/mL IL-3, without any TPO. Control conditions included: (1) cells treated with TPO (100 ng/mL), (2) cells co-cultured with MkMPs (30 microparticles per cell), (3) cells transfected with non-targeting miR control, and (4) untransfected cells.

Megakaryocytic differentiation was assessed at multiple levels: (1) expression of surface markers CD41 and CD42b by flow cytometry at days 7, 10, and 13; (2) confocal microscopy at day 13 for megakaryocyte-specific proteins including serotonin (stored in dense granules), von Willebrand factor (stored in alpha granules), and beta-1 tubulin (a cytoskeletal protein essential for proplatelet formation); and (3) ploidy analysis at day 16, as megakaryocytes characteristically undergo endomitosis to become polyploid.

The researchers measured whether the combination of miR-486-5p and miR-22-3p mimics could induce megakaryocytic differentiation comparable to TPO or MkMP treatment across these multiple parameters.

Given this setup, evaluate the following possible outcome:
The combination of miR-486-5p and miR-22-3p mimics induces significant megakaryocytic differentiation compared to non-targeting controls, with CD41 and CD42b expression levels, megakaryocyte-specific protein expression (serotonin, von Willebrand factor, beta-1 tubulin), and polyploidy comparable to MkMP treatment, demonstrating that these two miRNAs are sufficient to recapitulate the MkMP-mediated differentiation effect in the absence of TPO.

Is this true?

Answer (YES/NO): NO